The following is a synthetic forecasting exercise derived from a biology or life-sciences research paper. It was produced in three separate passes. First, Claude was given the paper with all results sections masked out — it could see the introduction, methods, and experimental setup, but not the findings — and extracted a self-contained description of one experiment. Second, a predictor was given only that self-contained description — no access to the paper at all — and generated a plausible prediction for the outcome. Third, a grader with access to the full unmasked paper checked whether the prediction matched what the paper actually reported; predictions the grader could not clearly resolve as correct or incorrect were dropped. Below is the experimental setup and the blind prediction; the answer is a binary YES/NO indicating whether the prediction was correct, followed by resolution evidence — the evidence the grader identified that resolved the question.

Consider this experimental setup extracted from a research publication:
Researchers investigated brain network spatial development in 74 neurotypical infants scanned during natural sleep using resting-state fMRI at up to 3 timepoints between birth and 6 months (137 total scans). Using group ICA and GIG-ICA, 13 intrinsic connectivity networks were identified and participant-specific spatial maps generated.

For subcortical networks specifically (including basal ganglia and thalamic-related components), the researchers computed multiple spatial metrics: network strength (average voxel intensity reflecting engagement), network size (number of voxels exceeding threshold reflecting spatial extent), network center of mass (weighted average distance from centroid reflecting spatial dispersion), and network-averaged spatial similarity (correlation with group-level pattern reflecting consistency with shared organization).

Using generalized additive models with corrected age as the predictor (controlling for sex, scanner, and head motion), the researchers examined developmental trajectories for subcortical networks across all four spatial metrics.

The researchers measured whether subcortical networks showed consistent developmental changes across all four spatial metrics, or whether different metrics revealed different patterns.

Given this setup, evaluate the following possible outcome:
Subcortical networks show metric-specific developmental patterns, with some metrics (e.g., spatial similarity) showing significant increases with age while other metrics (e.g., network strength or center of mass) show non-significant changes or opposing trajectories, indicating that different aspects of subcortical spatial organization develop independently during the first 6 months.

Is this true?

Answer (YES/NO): NO